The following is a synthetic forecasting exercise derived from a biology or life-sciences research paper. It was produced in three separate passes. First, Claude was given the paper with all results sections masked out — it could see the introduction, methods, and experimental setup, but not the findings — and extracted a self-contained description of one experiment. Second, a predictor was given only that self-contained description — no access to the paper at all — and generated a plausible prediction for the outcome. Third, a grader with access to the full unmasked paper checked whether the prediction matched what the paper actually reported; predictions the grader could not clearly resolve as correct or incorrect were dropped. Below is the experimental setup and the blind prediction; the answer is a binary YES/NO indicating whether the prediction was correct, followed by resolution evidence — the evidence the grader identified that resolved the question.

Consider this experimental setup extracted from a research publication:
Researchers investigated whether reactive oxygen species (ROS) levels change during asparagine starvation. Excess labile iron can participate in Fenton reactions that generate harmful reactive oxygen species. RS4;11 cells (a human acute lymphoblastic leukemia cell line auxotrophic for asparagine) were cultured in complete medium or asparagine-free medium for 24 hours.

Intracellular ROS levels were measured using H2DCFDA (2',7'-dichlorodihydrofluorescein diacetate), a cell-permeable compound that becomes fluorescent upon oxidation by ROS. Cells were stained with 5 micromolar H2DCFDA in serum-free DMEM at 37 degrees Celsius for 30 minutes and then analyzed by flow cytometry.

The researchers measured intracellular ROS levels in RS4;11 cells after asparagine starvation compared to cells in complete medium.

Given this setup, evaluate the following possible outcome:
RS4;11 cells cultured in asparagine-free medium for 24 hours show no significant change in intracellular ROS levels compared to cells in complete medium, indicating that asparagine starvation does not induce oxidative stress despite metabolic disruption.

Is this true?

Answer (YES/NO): YES